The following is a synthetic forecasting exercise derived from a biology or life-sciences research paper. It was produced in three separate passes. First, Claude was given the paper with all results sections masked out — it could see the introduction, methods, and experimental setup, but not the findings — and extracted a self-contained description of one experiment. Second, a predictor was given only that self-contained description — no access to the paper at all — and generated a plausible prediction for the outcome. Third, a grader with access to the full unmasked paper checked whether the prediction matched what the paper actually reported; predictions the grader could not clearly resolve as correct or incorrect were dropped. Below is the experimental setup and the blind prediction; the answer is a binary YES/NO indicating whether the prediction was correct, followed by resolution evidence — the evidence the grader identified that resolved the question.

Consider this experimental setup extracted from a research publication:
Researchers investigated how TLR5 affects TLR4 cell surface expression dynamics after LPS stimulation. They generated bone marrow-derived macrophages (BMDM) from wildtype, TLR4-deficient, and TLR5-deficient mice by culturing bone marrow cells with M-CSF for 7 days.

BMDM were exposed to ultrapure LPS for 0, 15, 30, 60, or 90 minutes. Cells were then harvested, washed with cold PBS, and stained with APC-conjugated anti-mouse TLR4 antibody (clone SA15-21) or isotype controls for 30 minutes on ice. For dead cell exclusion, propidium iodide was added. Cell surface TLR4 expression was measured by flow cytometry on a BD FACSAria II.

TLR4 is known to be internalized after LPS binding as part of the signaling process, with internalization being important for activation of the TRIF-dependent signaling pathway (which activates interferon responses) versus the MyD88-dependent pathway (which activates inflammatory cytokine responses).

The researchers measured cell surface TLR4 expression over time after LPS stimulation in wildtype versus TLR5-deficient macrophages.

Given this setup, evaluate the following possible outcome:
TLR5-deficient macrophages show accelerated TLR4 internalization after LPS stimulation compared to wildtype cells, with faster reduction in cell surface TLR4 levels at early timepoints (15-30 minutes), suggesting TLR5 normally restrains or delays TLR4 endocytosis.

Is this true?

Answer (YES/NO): NO